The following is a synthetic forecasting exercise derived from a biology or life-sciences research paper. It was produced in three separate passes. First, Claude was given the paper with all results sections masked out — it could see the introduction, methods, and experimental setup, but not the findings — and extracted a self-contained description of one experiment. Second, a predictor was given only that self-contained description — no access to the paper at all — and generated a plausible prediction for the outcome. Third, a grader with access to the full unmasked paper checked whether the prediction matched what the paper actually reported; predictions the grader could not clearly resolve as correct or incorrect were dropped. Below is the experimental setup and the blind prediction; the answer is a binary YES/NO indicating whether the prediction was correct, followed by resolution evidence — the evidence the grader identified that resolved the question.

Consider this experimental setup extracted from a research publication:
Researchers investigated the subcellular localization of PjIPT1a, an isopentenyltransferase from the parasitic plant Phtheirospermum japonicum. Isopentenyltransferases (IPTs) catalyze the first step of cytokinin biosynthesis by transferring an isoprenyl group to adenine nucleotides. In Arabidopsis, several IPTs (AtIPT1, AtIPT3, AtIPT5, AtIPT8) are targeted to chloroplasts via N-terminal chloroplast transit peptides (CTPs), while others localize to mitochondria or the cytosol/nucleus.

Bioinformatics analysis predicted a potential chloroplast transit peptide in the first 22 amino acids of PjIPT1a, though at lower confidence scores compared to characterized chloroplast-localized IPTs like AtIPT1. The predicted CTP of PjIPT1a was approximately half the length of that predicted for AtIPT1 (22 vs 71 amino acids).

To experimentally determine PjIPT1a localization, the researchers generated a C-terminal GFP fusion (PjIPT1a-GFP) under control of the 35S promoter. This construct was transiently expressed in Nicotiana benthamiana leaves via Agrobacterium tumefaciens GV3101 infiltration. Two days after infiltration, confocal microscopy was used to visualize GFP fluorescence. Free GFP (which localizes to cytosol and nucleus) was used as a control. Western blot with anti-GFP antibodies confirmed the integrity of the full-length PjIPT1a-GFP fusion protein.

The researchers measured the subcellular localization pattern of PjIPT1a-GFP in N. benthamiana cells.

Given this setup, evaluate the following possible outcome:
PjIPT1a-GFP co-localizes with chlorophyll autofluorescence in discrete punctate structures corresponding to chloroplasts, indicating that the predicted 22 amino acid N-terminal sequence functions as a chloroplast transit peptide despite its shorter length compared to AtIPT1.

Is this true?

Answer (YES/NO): NO